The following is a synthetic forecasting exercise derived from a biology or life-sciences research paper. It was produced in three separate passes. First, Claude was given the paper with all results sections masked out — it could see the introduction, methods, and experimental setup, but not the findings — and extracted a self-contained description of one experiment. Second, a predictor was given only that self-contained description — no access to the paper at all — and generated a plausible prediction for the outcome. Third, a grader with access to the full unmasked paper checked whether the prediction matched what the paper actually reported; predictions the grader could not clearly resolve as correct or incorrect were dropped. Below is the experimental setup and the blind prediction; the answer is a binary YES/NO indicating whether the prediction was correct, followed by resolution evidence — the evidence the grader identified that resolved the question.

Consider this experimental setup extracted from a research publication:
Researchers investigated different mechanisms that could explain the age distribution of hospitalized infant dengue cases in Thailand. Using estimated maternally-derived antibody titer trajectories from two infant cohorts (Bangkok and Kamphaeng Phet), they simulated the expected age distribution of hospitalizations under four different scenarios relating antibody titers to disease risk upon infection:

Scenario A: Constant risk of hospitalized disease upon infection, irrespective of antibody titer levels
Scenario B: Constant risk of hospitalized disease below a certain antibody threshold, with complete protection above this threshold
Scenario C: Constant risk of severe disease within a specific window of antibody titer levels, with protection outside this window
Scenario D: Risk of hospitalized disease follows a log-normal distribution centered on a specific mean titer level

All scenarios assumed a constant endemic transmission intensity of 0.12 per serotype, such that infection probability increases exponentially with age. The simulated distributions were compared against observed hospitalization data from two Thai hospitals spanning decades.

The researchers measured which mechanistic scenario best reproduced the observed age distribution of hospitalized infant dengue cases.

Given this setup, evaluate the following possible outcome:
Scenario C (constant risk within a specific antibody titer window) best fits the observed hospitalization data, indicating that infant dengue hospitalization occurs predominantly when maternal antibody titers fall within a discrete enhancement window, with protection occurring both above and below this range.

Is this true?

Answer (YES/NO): NO